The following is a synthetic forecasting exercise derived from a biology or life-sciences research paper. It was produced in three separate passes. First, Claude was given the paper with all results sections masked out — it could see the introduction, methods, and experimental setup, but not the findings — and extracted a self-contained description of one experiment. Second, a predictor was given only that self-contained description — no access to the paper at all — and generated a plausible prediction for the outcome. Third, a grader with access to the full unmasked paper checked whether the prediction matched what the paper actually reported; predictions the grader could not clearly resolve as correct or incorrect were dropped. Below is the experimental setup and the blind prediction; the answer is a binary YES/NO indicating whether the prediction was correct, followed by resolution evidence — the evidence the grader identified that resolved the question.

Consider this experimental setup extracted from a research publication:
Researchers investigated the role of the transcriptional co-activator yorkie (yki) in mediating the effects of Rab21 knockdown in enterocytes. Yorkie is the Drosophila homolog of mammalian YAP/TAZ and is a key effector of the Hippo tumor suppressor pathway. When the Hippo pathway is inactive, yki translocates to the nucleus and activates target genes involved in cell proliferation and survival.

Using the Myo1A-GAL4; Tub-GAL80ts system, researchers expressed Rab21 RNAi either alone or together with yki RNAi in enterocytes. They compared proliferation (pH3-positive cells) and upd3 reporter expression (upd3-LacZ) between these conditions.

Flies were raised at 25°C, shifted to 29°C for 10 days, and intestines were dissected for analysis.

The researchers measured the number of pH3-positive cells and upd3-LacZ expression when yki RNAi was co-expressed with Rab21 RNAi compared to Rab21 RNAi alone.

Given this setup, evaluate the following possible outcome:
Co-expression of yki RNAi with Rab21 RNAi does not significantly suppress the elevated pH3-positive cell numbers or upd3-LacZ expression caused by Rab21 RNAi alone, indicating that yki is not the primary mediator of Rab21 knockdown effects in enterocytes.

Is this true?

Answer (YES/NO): NO